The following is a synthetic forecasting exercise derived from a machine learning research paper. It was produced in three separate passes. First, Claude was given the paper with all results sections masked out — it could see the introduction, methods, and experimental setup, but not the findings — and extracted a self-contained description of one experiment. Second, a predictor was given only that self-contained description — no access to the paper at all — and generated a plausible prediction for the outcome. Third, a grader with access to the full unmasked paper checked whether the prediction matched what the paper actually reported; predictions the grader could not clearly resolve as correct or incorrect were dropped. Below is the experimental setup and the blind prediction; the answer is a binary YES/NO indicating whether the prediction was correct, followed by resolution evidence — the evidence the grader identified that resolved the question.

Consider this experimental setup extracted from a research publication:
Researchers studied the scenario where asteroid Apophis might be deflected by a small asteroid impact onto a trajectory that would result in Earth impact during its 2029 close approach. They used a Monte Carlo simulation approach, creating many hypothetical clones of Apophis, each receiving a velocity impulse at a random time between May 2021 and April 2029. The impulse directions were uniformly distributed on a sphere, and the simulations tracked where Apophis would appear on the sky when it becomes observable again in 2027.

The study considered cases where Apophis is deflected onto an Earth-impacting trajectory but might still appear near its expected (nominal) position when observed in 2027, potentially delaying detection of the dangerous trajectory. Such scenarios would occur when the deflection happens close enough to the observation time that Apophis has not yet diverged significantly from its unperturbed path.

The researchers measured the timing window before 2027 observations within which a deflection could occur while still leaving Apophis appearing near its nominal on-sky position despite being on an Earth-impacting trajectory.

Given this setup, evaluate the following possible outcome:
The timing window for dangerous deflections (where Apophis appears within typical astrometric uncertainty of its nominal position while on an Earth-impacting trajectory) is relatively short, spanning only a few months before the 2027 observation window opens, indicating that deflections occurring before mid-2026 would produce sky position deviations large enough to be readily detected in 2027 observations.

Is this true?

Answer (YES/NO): YES